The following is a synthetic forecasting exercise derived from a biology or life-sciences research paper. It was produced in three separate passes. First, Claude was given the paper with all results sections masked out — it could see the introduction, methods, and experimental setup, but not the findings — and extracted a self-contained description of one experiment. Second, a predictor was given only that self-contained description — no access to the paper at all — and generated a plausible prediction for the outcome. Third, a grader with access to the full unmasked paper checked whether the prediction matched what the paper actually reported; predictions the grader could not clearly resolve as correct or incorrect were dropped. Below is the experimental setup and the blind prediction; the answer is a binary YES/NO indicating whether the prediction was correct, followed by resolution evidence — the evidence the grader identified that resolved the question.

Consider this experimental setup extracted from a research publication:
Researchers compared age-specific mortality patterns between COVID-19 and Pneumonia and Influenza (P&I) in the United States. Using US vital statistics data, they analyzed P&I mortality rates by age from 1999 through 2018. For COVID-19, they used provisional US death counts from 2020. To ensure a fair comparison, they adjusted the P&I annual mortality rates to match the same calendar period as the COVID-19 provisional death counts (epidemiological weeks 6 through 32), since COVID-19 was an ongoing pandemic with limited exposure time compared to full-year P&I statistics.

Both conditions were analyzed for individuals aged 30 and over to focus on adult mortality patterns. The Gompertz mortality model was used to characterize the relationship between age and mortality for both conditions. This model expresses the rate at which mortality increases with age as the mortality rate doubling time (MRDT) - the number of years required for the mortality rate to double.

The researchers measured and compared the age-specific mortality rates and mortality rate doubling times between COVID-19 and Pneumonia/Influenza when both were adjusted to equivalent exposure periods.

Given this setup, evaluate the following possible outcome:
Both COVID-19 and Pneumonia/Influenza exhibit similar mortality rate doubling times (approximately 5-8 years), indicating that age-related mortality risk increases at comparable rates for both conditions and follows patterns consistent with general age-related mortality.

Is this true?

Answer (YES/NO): YES